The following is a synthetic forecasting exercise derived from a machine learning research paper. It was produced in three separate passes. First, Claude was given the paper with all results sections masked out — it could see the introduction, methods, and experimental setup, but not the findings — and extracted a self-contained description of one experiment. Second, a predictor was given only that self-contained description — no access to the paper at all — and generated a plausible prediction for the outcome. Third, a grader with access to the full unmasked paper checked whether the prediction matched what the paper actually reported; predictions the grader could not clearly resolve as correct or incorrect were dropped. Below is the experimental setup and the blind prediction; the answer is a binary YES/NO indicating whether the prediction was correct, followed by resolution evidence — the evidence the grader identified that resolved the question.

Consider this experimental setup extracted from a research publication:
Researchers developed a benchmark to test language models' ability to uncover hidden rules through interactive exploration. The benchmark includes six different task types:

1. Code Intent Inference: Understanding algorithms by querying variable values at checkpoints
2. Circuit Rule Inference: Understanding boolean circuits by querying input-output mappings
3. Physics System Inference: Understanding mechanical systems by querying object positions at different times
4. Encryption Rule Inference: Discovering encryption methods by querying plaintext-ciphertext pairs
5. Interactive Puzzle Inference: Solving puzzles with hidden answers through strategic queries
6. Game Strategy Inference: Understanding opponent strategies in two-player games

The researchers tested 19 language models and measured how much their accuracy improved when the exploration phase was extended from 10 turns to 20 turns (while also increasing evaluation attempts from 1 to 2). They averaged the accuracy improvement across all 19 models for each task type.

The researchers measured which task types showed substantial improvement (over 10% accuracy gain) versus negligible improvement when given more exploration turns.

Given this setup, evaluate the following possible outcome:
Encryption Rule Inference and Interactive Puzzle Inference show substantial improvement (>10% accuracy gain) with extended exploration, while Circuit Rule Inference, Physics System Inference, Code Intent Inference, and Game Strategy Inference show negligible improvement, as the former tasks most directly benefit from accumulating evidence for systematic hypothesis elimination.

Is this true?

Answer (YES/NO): NO